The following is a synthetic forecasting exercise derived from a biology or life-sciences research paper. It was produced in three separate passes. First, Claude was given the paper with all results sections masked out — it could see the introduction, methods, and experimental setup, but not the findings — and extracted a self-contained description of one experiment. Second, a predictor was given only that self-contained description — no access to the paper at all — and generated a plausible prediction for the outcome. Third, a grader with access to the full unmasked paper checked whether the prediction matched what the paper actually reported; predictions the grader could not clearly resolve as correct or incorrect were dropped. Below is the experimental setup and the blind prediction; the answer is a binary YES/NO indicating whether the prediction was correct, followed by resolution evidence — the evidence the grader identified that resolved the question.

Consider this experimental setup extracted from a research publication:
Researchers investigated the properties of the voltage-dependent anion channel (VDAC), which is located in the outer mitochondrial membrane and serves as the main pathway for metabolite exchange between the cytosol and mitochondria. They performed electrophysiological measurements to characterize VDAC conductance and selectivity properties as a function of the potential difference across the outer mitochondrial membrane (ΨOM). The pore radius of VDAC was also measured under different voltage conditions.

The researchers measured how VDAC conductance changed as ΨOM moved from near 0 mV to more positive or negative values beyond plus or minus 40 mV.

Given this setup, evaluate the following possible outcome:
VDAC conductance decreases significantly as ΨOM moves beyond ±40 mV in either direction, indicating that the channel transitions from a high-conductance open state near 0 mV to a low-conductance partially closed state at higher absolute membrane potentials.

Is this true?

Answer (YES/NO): YES